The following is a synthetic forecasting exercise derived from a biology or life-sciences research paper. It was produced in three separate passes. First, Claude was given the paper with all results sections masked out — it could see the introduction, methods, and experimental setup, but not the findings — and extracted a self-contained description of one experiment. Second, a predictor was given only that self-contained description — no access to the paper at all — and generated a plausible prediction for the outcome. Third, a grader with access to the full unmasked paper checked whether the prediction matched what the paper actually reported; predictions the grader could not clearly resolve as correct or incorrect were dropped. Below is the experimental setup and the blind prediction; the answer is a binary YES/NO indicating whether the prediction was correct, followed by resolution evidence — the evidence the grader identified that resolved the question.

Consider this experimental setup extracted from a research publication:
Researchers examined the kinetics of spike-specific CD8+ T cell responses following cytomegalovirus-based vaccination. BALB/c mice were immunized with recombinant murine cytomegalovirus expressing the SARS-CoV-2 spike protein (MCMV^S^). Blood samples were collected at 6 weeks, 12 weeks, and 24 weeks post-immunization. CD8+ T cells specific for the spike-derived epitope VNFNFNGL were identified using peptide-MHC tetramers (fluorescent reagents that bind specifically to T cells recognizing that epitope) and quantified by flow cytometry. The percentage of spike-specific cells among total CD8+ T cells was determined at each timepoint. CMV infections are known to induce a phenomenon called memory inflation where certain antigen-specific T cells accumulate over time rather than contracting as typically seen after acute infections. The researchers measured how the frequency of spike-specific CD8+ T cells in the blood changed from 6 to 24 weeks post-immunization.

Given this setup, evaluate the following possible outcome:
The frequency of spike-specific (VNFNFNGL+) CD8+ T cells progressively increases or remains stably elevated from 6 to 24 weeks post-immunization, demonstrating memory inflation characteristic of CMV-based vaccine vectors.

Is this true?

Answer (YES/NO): YES